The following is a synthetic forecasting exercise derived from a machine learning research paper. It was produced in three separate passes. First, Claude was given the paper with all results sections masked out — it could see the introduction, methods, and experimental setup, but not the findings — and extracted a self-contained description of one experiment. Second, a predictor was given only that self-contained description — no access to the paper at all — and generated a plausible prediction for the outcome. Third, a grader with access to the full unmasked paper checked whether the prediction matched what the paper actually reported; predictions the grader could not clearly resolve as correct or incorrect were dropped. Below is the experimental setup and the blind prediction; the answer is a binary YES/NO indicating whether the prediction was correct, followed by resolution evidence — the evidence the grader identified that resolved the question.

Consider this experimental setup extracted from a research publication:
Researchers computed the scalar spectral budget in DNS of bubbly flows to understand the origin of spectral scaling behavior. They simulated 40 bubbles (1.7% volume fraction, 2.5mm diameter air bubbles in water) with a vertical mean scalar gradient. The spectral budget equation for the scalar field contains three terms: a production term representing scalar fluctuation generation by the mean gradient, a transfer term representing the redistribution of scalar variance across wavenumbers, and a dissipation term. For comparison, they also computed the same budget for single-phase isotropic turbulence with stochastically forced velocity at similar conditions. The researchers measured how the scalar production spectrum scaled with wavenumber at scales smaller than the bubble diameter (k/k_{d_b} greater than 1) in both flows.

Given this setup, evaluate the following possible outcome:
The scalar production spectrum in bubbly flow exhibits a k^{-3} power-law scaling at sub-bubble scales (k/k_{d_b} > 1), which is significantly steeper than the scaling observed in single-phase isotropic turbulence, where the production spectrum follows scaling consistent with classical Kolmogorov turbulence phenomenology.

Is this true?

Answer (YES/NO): YES